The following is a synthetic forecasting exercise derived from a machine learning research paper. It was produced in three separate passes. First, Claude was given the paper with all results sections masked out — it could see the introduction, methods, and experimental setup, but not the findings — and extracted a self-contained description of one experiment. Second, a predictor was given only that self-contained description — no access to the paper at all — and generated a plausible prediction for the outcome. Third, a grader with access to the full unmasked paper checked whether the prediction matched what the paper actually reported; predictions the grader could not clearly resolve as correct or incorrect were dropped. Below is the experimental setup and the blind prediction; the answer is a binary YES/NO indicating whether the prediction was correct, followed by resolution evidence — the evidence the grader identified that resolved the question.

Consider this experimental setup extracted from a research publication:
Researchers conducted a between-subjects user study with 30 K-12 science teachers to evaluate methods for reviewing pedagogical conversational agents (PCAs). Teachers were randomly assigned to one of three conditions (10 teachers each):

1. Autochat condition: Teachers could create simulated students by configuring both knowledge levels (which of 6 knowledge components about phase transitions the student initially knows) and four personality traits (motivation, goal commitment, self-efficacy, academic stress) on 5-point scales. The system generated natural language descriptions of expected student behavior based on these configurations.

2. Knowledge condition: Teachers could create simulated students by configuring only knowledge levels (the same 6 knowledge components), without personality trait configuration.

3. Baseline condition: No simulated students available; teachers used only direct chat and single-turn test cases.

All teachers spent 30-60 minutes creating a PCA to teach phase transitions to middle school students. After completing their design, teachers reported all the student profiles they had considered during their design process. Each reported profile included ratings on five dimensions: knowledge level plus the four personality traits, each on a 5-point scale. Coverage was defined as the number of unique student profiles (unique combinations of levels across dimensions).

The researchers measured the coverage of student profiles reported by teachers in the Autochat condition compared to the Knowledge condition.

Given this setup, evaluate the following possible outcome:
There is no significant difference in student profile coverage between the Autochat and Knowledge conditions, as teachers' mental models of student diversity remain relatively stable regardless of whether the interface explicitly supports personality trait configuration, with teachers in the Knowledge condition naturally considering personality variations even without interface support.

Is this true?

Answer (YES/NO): NO